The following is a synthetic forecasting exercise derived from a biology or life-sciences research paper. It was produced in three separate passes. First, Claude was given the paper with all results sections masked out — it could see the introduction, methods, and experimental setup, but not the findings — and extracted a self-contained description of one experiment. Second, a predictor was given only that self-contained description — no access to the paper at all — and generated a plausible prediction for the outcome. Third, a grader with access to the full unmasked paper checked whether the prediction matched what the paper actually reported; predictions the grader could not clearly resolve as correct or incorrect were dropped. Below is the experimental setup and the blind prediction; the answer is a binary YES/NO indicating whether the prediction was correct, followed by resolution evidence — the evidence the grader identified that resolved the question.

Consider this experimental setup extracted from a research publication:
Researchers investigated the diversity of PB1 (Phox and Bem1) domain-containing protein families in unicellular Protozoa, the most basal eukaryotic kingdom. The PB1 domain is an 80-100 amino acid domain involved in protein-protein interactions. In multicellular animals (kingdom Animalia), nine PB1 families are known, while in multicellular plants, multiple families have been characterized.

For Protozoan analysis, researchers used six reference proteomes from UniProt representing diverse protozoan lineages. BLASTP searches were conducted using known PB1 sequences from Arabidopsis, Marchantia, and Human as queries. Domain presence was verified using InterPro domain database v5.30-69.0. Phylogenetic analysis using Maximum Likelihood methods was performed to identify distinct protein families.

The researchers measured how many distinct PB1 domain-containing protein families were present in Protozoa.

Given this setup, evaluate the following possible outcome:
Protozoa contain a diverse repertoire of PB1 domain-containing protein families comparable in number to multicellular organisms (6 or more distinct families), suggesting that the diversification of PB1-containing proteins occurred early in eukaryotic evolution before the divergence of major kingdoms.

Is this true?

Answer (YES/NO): NO